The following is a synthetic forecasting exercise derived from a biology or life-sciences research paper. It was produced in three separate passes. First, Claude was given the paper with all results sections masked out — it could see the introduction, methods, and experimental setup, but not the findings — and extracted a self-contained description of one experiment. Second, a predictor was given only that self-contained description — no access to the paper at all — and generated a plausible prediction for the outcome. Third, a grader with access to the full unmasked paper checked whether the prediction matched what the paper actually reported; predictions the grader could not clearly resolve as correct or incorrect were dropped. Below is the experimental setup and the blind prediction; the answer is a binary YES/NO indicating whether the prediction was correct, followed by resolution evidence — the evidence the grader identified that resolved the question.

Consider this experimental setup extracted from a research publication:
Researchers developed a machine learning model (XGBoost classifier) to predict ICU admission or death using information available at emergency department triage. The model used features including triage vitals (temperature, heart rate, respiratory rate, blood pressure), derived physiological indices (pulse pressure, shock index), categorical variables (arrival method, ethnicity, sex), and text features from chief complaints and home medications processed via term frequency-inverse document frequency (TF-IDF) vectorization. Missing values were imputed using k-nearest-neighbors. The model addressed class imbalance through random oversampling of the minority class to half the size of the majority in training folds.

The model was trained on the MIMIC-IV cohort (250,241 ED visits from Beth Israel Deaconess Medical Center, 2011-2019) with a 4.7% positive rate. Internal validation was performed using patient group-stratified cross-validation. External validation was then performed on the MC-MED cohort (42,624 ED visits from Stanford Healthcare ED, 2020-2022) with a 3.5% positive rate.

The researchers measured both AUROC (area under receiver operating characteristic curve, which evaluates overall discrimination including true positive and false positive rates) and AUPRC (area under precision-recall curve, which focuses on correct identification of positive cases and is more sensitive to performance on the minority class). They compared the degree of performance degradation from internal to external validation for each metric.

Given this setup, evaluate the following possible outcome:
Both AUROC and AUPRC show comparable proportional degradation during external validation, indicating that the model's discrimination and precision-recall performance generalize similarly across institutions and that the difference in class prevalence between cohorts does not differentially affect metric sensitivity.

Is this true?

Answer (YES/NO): NO